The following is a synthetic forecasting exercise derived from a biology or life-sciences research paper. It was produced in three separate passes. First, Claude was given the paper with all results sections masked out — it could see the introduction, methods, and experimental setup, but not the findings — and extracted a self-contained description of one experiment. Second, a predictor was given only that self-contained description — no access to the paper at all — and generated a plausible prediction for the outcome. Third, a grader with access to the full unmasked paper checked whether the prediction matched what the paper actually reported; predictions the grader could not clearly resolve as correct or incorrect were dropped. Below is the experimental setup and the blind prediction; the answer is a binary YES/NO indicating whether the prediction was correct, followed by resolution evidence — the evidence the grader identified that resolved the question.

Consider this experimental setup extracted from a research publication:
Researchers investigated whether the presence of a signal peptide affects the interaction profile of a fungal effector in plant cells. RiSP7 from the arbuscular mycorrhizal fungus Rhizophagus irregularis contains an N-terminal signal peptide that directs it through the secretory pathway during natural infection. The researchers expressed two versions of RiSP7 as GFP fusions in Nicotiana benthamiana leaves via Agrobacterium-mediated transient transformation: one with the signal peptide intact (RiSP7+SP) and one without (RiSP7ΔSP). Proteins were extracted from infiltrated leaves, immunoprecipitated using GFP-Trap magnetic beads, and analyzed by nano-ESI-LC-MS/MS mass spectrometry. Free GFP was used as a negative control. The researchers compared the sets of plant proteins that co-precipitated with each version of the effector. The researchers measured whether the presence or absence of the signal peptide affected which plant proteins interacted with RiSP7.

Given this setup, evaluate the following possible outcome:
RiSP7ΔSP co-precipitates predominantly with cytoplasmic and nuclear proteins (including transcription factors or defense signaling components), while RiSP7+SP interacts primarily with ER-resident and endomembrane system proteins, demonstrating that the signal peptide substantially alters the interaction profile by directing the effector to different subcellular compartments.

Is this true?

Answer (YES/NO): NO